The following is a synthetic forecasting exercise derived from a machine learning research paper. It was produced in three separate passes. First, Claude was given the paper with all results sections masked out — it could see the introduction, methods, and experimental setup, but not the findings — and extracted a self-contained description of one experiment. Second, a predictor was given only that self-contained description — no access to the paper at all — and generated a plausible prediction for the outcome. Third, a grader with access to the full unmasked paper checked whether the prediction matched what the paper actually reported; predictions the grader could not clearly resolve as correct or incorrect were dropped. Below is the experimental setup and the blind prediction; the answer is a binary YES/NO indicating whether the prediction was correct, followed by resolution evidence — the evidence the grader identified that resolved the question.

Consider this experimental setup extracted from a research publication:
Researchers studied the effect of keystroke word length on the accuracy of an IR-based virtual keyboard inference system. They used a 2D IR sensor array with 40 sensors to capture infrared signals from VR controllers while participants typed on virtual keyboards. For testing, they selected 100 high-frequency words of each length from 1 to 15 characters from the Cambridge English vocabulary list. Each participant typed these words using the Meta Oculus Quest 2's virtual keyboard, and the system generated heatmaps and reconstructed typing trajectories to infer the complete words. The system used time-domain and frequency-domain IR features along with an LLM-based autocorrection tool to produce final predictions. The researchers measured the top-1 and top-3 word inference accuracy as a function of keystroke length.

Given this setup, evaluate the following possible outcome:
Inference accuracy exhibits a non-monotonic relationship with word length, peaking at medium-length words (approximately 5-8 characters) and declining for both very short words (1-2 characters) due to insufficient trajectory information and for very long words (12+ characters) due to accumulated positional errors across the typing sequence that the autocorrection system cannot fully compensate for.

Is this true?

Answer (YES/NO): NO